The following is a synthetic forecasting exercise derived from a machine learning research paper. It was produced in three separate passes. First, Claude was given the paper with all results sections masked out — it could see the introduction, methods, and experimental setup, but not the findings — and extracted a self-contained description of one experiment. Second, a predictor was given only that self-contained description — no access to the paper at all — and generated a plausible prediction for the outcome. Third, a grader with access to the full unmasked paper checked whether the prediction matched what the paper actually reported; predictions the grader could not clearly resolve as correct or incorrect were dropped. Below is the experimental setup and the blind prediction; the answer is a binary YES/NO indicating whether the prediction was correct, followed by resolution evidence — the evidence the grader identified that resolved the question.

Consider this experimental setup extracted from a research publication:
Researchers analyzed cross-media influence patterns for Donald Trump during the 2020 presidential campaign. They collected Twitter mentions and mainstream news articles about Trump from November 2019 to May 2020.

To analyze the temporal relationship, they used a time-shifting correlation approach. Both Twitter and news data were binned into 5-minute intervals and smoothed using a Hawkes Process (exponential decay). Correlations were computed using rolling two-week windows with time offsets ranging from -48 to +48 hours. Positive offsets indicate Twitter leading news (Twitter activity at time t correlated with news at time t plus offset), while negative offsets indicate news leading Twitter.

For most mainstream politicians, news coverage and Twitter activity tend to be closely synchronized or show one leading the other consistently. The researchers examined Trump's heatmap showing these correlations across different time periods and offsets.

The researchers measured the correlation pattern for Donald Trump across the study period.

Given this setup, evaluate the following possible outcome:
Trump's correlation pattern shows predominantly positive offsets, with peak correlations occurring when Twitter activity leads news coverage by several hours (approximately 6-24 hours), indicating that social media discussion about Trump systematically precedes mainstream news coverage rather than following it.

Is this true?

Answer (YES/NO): NO